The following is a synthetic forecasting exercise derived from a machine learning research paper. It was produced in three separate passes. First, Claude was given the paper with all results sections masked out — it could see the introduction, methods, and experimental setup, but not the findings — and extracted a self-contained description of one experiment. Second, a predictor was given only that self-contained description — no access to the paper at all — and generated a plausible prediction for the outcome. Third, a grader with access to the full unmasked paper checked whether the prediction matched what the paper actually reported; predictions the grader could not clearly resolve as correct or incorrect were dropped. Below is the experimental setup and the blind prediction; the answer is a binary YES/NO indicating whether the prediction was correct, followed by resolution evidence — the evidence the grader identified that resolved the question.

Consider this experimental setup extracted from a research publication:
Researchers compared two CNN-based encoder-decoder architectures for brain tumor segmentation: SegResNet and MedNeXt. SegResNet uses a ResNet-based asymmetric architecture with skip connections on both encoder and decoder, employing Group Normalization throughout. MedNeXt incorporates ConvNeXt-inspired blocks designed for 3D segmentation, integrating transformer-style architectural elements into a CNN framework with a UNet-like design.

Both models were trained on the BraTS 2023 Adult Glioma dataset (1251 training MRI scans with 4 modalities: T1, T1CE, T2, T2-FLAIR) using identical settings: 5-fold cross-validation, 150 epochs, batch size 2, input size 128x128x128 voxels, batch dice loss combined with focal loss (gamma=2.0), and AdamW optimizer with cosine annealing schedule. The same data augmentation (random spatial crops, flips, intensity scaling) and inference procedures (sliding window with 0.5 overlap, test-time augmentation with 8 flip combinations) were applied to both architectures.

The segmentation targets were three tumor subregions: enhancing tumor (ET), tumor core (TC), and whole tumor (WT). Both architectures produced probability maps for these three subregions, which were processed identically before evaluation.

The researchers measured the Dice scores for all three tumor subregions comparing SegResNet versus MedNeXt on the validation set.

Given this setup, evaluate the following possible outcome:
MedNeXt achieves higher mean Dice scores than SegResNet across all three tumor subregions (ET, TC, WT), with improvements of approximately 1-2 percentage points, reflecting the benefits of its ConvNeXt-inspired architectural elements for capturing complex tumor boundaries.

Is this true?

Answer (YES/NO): NO